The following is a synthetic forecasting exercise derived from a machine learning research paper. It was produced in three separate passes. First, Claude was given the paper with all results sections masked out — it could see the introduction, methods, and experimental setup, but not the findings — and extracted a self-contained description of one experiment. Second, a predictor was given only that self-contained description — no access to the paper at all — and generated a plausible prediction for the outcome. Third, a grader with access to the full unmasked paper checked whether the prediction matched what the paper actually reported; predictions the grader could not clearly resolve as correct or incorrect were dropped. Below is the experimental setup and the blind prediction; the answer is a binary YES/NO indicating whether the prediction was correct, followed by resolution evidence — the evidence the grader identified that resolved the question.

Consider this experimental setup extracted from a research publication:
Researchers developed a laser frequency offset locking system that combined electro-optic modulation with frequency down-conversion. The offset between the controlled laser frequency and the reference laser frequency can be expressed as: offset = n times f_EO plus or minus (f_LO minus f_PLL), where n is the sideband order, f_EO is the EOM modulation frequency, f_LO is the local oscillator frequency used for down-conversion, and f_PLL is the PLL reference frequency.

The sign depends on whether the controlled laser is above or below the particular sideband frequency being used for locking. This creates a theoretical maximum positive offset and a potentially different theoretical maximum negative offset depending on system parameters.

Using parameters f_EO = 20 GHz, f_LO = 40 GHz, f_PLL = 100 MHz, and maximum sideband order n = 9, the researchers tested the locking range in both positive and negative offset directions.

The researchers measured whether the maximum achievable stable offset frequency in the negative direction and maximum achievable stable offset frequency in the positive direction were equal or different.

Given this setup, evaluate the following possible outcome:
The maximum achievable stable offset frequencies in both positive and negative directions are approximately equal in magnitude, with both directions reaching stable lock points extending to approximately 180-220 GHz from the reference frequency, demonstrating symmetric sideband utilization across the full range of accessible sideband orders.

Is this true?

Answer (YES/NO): YES